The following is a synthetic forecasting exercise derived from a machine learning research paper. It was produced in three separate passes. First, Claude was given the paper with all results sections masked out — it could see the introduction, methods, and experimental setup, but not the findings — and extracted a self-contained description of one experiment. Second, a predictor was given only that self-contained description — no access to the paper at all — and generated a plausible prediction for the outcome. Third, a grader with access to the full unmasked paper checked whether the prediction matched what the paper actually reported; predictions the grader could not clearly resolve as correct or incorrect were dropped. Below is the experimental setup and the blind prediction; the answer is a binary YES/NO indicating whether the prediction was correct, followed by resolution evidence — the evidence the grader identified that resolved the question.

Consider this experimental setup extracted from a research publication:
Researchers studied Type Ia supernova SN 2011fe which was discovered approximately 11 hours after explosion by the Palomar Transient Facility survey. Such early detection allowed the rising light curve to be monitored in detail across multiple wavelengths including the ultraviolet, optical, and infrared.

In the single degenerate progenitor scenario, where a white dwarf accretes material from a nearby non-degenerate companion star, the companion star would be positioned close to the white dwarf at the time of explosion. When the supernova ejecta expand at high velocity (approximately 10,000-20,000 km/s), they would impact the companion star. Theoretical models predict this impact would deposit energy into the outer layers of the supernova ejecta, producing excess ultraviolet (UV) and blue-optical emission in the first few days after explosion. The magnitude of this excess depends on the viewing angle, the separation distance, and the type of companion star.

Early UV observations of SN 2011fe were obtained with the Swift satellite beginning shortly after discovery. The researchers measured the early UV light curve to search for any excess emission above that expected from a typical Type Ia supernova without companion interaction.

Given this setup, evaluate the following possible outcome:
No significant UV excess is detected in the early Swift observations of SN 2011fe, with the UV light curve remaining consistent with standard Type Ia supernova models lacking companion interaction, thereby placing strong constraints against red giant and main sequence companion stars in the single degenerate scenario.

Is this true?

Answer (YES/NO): YES